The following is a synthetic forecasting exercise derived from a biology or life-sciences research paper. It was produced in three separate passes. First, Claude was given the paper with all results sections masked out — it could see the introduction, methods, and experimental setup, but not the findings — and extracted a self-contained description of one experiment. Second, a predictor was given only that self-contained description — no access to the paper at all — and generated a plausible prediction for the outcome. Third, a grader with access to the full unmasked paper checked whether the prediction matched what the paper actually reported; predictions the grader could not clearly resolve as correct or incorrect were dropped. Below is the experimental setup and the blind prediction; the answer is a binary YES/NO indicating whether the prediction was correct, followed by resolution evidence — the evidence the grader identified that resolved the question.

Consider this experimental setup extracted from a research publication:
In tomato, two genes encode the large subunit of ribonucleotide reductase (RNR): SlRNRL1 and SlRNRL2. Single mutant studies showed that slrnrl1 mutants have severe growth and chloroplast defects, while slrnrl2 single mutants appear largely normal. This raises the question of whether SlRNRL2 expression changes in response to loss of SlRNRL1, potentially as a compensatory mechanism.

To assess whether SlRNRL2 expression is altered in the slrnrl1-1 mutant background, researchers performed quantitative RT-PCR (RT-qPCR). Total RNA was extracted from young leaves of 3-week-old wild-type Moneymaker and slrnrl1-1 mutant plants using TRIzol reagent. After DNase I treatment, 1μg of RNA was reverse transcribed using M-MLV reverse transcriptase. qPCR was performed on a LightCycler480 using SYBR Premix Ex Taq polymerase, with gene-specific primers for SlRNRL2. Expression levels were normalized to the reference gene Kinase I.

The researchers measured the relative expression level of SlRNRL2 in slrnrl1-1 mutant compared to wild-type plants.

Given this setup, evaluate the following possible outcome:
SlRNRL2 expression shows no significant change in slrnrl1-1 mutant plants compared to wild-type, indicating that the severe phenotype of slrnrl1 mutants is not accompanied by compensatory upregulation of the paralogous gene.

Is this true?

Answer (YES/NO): NO